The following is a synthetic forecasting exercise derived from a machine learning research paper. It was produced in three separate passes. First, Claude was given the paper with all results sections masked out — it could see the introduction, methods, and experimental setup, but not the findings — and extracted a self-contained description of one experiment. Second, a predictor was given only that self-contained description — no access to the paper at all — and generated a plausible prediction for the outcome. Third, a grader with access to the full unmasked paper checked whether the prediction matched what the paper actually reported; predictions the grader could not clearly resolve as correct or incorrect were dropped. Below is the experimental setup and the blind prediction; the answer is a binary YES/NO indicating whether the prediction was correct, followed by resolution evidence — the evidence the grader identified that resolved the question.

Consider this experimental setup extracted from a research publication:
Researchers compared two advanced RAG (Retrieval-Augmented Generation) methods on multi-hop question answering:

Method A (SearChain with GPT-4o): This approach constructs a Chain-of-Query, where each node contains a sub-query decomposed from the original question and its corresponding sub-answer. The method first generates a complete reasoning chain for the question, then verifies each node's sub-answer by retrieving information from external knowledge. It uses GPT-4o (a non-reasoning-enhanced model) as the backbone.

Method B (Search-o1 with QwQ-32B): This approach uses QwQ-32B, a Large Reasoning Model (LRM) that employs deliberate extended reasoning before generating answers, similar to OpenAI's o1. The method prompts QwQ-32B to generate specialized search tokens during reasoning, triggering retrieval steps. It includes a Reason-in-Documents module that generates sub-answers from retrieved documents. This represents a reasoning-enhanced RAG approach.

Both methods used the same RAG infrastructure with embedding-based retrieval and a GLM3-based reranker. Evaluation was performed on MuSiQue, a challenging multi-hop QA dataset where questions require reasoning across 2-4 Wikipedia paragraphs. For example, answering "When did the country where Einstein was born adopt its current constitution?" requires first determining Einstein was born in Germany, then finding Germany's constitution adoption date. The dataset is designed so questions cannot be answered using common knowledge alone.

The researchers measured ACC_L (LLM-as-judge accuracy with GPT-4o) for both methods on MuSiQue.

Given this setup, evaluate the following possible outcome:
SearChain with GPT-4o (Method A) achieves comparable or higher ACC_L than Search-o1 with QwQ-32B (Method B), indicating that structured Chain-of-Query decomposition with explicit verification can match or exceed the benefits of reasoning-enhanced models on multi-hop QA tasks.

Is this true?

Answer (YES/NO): YES